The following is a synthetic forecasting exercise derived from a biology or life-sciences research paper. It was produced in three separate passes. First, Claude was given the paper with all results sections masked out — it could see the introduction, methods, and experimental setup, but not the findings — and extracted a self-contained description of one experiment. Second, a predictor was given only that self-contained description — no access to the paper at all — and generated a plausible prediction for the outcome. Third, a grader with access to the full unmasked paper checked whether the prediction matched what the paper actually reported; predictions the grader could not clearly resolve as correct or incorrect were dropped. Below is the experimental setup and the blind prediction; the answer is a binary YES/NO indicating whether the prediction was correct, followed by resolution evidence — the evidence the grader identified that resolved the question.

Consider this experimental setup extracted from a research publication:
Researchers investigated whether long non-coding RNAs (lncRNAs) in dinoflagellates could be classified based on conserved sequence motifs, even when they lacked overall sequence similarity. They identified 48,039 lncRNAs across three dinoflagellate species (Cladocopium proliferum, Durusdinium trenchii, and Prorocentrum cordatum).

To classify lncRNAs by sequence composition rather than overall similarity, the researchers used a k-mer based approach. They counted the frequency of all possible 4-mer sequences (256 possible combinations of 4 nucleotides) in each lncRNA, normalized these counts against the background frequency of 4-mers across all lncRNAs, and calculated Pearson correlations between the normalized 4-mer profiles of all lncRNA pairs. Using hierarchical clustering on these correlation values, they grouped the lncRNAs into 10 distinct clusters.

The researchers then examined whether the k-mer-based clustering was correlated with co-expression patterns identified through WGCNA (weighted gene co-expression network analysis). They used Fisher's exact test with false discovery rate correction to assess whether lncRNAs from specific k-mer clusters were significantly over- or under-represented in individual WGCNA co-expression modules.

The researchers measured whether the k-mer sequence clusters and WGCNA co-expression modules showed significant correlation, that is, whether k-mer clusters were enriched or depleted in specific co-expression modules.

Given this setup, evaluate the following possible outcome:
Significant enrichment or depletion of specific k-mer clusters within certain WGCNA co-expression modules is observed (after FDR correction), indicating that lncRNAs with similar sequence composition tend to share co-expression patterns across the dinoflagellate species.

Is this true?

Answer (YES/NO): YES